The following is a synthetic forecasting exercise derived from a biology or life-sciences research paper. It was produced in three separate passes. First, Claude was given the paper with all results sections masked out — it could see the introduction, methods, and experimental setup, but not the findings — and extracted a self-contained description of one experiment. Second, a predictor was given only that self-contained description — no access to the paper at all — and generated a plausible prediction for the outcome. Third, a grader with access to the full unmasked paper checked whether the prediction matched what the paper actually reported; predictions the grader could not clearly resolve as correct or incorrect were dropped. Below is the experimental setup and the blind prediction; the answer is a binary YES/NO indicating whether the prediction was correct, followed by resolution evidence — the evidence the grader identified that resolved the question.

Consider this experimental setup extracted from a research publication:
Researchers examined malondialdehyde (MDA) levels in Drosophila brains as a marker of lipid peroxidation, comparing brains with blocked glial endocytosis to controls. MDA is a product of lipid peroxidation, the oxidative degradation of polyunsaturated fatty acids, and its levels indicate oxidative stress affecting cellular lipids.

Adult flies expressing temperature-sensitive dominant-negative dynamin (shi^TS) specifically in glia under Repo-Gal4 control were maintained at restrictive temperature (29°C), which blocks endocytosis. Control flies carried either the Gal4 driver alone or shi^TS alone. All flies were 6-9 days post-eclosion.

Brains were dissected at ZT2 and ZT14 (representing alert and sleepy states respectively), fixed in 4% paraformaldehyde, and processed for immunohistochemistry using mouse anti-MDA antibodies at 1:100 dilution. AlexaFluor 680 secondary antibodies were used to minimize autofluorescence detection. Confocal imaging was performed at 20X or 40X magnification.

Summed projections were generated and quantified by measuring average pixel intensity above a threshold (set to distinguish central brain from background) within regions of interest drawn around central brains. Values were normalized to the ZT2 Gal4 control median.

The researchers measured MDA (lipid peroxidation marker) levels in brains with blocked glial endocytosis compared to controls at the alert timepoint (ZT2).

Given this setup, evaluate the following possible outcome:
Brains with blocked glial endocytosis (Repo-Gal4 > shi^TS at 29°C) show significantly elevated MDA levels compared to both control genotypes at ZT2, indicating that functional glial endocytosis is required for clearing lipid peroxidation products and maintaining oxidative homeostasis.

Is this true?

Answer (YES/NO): YES